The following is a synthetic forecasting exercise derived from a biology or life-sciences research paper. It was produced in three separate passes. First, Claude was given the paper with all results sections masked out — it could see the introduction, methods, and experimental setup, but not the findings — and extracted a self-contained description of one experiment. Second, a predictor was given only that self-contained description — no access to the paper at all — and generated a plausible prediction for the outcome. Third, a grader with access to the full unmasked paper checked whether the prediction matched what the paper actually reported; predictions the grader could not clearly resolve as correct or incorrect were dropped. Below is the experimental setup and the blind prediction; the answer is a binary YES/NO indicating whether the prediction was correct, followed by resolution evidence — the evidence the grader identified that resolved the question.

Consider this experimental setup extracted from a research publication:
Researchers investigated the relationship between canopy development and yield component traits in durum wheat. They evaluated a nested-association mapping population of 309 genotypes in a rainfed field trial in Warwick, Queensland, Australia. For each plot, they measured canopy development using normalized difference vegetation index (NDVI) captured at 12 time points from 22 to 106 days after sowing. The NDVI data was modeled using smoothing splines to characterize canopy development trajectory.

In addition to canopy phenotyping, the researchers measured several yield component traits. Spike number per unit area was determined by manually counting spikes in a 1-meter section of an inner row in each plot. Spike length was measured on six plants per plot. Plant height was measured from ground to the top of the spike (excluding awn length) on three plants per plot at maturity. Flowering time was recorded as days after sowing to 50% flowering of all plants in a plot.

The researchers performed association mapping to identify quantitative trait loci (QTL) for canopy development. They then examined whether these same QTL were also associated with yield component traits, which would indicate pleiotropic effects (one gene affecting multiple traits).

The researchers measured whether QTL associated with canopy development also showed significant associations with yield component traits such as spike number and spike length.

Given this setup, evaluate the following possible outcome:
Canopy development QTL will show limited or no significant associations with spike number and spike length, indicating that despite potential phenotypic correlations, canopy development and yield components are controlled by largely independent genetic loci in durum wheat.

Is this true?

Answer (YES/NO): NO